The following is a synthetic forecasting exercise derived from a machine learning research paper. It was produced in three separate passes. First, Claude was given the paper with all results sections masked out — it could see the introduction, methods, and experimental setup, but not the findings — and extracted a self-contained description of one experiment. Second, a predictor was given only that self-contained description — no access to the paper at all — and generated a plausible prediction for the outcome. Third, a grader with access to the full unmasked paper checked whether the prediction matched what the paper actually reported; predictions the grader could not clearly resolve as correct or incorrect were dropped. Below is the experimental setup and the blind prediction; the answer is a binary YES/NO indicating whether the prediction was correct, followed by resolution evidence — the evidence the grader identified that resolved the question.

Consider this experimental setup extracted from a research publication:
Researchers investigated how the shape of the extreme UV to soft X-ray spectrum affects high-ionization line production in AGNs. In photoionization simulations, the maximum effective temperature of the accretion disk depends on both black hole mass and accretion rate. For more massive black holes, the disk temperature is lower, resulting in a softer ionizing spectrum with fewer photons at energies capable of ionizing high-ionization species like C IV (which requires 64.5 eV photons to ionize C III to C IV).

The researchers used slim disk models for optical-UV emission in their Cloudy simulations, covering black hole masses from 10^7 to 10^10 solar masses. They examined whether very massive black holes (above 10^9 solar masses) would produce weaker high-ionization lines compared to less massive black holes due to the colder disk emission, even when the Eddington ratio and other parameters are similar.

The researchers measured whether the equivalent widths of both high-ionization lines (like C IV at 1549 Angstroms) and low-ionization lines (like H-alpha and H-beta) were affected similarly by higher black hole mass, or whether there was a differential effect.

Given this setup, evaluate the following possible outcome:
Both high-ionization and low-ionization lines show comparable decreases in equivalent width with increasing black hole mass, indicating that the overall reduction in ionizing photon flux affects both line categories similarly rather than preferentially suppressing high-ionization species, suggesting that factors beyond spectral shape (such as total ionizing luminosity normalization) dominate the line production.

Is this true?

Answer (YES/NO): NO